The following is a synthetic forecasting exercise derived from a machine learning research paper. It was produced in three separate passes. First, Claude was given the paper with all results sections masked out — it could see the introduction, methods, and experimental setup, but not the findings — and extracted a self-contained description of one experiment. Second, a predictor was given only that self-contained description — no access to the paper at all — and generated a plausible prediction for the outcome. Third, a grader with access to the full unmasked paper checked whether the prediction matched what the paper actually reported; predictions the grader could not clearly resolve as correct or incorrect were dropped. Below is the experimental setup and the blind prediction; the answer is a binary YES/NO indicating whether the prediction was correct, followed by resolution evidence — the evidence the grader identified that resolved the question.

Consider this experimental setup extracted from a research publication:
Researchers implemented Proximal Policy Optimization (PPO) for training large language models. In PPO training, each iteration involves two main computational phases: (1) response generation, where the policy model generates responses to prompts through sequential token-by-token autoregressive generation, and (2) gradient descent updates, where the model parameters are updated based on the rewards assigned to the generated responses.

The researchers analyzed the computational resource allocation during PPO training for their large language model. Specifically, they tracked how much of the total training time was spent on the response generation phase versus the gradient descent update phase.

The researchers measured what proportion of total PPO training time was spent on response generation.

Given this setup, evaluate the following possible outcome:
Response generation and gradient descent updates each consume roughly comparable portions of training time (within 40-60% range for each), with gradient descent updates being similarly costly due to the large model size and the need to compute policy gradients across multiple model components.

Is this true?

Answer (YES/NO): NO